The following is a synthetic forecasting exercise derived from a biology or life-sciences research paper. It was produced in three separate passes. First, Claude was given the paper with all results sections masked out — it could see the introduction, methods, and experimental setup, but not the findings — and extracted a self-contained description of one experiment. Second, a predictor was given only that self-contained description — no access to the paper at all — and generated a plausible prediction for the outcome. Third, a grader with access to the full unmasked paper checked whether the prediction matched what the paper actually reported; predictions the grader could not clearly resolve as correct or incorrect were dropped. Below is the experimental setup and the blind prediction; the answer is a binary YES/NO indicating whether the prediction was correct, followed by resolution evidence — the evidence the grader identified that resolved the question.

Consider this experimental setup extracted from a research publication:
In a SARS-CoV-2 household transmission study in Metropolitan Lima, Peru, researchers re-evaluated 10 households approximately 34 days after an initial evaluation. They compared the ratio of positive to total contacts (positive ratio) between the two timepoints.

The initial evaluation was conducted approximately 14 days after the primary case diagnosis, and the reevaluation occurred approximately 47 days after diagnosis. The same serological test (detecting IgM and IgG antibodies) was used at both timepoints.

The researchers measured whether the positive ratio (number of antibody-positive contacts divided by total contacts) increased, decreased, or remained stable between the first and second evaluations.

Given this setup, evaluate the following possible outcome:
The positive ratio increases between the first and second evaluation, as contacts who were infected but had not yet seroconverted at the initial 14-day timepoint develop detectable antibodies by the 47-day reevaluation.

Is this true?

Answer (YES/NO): YES